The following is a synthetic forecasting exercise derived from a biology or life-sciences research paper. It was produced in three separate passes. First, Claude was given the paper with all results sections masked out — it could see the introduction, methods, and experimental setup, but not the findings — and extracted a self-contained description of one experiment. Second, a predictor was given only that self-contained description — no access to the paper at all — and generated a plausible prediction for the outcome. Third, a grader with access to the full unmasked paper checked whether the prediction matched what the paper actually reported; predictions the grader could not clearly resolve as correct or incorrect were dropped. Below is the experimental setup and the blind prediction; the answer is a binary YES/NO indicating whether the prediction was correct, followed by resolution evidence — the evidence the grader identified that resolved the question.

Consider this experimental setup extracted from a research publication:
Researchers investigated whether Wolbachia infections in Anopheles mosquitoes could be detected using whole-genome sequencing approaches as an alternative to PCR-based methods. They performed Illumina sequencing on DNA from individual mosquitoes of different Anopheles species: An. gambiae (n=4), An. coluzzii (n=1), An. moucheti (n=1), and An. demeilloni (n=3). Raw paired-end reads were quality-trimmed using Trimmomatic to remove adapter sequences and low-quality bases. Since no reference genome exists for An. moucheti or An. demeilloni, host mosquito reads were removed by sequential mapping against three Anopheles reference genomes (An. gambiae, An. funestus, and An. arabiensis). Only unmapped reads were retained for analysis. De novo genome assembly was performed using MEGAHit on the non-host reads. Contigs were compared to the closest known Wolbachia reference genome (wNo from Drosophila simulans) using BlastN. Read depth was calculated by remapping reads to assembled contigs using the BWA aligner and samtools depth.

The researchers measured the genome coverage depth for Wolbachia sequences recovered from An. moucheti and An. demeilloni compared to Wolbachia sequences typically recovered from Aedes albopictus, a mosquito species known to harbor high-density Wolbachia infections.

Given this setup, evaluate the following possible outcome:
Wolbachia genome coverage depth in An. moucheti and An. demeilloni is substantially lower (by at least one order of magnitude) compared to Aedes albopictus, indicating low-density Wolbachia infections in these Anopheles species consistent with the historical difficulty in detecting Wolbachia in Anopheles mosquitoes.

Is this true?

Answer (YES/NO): NO